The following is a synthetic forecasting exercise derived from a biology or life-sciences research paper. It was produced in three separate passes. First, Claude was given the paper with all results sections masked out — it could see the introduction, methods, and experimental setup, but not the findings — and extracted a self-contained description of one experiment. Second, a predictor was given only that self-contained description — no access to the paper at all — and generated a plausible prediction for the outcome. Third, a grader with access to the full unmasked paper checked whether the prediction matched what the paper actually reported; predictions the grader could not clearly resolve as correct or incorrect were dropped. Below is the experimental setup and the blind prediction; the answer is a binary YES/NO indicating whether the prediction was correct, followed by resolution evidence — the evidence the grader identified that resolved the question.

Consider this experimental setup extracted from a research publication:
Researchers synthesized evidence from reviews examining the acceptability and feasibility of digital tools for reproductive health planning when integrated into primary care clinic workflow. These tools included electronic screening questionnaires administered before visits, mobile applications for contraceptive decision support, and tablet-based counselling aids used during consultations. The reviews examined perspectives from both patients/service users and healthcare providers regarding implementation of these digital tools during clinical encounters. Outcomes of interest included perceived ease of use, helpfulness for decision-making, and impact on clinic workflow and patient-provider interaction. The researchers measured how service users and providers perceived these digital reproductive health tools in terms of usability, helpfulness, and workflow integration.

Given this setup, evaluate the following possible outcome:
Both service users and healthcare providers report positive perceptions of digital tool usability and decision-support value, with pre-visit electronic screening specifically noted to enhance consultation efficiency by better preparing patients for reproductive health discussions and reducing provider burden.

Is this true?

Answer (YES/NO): NO